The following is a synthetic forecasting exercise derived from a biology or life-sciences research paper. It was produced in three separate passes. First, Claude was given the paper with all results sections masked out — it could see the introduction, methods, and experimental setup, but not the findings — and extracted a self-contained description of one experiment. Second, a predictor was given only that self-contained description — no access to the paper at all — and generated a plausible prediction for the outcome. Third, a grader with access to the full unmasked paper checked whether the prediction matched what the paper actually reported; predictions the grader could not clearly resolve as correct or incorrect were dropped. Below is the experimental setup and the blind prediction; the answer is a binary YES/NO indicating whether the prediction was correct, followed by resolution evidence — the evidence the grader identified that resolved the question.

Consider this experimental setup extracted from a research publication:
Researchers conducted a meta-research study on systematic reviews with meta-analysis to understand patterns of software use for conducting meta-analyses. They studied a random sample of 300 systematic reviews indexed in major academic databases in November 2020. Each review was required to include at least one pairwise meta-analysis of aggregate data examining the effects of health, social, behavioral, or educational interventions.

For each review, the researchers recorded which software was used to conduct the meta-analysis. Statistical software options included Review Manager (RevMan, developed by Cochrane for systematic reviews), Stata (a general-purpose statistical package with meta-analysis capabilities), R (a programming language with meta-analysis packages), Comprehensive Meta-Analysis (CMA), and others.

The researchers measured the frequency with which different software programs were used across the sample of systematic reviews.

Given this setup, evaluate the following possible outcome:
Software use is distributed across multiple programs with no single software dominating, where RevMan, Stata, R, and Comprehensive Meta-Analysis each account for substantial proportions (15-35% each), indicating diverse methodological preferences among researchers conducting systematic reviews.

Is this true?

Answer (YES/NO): NO